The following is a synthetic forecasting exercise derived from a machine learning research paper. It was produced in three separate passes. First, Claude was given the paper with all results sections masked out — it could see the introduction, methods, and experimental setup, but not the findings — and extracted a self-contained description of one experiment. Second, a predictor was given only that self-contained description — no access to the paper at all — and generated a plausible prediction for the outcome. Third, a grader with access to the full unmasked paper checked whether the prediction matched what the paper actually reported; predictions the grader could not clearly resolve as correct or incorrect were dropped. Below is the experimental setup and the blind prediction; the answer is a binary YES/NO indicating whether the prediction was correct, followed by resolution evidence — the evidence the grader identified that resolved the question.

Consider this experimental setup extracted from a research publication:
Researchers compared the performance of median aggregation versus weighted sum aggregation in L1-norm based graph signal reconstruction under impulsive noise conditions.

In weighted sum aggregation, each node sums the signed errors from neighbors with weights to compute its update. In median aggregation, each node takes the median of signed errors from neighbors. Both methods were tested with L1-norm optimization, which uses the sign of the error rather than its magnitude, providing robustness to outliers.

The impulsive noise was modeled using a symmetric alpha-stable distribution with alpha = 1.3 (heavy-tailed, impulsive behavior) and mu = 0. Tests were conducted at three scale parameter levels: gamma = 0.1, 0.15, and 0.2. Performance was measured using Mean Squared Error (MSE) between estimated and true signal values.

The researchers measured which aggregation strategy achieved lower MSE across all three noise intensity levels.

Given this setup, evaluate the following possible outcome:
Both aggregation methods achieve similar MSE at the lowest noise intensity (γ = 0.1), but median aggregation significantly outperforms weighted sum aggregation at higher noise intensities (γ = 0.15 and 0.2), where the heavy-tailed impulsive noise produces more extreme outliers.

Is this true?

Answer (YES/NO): NO